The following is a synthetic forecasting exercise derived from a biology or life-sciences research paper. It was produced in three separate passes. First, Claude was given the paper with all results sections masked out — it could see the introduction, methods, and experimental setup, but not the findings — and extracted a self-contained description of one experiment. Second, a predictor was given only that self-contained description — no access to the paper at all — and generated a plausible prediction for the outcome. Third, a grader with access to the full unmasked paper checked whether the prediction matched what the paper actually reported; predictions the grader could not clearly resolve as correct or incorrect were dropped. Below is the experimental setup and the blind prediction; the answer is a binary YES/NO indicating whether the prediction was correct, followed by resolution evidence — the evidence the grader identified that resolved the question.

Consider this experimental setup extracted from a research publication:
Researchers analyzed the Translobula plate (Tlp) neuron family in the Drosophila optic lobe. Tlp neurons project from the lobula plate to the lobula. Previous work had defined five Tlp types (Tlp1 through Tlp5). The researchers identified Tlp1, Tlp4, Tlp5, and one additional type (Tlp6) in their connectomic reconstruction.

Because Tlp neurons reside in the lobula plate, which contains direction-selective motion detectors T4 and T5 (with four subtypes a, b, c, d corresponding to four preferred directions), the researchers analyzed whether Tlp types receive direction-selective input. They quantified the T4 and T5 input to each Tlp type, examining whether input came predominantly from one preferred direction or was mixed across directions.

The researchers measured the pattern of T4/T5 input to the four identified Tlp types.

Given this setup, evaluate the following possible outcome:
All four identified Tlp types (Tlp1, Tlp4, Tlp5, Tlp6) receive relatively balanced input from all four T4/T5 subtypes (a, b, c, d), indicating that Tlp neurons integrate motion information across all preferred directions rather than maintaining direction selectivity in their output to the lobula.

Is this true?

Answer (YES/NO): NO